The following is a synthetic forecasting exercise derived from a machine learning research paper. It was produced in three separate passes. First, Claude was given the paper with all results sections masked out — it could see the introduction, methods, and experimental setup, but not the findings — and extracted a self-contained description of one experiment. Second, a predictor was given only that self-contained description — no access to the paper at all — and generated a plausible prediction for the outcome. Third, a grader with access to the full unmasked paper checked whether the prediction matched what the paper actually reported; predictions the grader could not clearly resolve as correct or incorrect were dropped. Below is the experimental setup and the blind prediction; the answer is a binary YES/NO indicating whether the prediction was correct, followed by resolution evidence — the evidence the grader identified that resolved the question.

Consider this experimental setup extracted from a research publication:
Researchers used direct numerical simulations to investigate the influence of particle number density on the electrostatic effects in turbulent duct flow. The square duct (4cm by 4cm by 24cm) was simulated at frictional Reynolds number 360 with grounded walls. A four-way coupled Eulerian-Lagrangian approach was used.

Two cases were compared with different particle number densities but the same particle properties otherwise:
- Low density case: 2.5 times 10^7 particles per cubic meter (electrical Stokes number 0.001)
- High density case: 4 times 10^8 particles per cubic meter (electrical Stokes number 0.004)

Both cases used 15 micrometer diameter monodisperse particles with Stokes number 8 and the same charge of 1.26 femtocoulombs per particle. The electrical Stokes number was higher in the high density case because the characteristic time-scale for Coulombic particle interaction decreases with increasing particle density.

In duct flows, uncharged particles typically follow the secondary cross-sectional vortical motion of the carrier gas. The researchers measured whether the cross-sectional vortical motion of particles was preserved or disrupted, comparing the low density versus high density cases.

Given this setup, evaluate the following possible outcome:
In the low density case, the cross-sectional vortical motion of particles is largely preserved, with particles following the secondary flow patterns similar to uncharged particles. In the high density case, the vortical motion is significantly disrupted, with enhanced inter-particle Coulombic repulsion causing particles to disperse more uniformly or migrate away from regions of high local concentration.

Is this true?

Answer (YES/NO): NO